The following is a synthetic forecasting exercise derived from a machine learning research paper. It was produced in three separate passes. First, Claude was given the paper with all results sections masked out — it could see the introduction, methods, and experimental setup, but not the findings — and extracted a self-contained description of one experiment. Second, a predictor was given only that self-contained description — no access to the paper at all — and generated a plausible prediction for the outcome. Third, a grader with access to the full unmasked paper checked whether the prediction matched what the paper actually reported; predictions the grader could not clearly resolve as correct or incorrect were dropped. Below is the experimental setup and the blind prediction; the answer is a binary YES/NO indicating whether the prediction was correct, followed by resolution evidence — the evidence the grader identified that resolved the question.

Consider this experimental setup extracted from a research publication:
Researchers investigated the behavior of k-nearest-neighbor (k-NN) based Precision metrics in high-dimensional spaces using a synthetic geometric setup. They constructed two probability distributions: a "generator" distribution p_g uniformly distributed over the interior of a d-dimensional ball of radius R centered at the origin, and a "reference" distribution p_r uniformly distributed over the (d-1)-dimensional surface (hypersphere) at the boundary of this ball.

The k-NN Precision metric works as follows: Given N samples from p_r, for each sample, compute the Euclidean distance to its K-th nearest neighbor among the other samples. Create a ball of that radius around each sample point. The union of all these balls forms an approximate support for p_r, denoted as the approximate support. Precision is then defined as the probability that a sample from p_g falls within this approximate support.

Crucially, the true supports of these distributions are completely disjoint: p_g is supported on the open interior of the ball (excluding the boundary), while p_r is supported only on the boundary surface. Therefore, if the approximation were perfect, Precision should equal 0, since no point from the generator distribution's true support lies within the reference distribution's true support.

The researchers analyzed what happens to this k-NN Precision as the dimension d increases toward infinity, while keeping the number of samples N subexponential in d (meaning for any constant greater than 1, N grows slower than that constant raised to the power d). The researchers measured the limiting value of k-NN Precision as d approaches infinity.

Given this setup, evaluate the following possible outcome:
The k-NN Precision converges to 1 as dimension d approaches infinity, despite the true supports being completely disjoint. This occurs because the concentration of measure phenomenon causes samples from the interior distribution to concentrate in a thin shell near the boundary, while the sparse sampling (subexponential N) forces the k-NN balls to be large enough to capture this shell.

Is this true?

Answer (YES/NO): YES